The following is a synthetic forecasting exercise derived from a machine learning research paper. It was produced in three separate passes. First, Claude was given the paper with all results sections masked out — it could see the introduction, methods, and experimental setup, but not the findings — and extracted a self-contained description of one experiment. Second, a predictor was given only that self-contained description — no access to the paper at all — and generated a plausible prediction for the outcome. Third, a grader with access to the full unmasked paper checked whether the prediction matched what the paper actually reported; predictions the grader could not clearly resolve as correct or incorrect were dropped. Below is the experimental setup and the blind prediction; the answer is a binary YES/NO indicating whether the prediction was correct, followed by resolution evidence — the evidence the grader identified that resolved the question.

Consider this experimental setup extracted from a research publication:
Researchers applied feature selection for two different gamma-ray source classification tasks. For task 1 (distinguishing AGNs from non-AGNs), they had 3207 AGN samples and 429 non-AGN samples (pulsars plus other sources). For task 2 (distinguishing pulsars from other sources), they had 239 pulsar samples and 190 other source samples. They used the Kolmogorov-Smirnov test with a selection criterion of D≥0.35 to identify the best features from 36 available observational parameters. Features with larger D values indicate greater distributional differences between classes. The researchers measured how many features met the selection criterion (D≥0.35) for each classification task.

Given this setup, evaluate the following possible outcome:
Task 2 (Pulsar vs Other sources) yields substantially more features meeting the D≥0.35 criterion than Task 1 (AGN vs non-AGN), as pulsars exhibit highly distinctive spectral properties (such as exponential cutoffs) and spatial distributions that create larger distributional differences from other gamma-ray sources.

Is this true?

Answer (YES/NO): NO